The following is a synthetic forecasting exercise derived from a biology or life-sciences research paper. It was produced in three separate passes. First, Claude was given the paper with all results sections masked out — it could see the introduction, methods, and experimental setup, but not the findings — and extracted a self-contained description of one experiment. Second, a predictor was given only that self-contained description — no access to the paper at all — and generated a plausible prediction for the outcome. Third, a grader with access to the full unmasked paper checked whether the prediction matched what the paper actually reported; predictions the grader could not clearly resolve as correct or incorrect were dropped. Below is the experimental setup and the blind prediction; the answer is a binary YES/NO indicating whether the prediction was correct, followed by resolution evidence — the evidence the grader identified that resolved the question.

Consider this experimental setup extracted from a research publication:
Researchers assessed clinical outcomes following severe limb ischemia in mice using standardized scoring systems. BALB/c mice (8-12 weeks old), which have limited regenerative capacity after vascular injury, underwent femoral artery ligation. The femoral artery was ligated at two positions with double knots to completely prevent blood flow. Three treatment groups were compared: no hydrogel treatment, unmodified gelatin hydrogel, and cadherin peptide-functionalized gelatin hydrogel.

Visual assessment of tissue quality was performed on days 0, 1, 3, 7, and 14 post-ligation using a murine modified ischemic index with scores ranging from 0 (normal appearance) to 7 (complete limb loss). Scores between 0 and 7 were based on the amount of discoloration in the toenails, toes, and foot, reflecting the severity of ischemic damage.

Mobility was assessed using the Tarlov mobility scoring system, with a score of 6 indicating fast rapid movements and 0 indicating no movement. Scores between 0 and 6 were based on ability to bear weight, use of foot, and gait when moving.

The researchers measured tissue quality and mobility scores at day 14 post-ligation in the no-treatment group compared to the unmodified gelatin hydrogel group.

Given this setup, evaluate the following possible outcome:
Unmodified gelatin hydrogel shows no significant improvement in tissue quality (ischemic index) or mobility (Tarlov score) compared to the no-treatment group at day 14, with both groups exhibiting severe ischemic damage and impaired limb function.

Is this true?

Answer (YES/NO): YES